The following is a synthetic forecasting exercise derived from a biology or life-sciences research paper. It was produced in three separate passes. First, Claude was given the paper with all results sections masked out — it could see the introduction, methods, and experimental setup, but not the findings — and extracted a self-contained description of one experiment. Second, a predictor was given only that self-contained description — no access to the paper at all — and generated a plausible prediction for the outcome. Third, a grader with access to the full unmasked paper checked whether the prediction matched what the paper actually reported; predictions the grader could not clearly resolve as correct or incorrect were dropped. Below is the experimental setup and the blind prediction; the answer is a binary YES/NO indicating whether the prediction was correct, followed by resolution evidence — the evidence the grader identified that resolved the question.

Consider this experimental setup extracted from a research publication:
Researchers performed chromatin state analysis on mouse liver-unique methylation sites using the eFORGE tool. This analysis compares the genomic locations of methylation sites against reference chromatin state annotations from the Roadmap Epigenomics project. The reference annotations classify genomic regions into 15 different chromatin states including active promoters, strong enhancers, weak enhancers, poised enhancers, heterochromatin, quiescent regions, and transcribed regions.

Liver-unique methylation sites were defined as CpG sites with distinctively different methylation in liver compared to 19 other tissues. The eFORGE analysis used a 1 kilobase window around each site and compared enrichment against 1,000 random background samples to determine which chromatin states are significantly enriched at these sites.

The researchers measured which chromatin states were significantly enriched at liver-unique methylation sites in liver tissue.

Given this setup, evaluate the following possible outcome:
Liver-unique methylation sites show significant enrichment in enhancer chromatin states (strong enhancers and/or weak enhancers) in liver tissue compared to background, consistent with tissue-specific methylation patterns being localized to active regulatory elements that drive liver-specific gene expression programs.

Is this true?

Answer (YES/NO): YES